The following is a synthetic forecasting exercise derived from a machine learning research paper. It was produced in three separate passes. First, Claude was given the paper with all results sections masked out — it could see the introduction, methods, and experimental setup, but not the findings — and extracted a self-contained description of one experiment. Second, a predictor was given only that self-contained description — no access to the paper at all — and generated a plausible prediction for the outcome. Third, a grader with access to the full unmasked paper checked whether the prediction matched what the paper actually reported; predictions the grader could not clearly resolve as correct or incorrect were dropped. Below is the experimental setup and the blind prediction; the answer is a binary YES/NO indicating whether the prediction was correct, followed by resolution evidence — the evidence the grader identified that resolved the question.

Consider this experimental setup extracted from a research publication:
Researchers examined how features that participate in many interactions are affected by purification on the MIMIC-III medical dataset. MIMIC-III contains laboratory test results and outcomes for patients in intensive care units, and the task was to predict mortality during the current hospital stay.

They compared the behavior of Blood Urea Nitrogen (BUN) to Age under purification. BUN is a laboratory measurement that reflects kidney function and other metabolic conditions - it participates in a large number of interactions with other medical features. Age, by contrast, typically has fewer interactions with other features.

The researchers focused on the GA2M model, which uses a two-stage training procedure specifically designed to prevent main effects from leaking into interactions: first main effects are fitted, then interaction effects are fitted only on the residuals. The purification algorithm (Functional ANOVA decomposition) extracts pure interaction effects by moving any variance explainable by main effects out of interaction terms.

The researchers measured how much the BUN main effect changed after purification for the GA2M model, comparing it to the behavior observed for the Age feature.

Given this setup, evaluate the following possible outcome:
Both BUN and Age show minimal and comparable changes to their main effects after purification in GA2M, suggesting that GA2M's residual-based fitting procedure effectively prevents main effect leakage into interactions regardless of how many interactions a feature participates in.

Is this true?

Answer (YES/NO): NO